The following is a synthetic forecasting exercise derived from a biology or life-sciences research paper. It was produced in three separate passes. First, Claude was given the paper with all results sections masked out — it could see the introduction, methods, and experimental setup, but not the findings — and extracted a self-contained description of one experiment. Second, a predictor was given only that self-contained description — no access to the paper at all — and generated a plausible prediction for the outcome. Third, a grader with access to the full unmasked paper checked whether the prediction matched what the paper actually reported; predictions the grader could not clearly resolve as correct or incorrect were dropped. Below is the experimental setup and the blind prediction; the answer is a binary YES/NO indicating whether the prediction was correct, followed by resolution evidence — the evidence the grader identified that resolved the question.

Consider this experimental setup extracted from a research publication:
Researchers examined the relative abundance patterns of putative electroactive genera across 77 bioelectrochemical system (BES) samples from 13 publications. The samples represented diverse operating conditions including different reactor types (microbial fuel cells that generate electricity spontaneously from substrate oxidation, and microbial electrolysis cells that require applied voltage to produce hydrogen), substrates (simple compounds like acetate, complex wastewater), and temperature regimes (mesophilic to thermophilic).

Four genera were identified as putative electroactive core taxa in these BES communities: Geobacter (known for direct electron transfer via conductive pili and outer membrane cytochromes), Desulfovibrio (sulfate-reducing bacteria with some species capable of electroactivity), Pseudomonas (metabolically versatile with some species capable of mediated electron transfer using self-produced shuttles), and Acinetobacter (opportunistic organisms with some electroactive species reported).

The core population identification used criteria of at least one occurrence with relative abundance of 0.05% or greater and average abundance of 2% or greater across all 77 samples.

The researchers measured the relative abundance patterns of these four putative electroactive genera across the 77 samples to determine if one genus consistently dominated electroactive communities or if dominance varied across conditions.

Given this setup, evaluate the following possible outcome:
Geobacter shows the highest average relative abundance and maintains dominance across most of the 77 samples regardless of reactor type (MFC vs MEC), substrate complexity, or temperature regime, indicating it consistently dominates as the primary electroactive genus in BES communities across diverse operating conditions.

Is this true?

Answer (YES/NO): NO